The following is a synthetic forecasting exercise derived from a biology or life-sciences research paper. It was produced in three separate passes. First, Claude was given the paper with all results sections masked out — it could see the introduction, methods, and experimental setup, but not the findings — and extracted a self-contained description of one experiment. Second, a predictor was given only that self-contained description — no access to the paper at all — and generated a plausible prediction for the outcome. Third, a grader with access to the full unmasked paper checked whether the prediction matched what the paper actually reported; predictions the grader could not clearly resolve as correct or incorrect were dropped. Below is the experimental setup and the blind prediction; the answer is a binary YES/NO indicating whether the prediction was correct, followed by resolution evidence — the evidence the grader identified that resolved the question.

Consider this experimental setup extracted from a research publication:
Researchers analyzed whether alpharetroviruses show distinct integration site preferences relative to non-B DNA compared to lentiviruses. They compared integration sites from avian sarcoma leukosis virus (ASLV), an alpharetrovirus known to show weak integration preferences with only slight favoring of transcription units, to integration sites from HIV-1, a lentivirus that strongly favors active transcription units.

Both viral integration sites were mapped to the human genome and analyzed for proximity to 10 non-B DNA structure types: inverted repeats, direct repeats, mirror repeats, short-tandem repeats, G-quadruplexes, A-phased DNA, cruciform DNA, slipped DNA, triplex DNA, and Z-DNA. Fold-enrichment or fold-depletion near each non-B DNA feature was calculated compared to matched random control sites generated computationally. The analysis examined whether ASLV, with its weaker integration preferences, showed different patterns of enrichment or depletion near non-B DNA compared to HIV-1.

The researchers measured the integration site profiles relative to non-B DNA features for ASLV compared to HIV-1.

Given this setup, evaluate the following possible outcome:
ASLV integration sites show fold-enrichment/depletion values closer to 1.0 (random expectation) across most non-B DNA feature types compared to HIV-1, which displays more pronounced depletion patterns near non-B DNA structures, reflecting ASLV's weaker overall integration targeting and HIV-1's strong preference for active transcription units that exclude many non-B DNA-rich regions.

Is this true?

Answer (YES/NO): NO